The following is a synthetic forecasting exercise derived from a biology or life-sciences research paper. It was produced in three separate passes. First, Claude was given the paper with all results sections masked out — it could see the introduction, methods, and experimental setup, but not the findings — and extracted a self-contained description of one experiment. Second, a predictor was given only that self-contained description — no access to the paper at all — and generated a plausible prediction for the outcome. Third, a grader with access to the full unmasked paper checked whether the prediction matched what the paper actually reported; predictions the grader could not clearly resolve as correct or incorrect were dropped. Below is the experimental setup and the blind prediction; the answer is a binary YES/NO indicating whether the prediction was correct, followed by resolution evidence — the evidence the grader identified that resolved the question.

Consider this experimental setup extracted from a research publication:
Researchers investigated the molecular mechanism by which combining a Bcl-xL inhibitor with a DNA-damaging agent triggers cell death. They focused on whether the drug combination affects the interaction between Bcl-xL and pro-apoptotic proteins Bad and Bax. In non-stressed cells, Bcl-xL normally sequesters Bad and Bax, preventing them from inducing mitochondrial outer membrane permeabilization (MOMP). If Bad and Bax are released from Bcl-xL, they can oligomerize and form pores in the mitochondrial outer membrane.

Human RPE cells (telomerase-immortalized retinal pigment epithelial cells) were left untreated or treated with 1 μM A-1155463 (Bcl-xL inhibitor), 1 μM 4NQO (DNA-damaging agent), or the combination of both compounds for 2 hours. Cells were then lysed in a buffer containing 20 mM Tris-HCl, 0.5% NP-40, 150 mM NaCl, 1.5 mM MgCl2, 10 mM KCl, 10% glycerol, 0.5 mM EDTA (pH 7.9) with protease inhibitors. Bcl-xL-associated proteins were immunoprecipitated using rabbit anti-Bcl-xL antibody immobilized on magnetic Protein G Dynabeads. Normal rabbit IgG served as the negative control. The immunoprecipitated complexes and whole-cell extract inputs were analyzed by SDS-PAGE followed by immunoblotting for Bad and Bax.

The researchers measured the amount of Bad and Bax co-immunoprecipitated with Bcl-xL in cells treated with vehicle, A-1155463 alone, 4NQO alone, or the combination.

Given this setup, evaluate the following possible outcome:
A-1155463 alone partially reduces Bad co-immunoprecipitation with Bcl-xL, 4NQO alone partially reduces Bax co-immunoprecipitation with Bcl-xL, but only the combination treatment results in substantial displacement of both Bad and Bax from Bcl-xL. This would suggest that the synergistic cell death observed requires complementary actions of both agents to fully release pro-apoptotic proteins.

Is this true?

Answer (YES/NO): NO